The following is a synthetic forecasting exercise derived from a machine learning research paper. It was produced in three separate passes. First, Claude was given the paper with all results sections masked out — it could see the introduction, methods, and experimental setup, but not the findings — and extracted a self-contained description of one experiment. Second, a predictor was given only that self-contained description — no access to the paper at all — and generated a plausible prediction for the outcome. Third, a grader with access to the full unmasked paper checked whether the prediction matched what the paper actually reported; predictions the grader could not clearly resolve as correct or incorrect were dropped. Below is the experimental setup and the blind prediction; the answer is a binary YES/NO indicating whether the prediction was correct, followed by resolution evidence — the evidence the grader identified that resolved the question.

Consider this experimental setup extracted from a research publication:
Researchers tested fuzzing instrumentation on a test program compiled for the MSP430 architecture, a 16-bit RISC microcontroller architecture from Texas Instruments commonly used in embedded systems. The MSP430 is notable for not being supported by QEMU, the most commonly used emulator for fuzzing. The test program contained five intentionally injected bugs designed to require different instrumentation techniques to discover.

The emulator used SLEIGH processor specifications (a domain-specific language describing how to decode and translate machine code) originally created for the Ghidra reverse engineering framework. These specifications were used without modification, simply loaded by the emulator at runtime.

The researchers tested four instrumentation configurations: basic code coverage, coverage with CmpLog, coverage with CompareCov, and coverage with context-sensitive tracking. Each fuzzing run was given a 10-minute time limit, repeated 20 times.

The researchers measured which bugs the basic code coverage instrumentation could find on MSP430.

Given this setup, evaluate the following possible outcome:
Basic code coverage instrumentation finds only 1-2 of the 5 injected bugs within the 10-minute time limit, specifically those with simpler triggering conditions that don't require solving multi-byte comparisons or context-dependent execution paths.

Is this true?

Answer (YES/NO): NO